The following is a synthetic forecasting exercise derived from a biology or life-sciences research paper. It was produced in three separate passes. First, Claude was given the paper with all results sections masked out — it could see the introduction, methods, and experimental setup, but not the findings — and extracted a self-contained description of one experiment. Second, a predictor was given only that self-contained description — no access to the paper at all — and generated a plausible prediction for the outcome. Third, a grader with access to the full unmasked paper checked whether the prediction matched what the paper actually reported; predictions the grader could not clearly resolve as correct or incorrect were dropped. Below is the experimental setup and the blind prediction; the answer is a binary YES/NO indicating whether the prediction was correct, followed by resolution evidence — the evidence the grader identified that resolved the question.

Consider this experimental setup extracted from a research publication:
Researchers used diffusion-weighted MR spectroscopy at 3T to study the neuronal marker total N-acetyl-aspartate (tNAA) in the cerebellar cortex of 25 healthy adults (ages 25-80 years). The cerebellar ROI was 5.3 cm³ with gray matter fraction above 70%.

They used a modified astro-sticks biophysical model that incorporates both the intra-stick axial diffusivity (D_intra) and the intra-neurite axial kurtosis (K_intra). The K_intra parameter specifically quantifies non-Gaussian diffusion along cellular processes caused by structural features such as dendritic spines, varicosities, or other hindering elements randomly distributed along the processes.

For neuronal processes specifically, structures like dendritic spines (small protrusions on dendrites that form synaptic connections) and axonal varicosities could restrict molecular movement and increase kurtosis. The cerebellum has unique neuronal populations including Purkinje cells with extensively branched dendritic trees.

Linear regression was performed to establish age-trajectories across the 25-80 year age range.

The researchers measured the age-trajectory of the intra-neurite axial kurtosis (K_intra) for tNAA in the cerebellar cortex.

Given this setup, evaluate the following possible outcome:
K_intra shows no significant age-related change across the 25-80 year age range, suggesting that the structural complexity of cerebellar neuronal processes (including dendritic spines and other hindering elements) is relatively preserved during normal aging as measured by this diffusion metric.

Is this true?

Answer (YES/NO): YES